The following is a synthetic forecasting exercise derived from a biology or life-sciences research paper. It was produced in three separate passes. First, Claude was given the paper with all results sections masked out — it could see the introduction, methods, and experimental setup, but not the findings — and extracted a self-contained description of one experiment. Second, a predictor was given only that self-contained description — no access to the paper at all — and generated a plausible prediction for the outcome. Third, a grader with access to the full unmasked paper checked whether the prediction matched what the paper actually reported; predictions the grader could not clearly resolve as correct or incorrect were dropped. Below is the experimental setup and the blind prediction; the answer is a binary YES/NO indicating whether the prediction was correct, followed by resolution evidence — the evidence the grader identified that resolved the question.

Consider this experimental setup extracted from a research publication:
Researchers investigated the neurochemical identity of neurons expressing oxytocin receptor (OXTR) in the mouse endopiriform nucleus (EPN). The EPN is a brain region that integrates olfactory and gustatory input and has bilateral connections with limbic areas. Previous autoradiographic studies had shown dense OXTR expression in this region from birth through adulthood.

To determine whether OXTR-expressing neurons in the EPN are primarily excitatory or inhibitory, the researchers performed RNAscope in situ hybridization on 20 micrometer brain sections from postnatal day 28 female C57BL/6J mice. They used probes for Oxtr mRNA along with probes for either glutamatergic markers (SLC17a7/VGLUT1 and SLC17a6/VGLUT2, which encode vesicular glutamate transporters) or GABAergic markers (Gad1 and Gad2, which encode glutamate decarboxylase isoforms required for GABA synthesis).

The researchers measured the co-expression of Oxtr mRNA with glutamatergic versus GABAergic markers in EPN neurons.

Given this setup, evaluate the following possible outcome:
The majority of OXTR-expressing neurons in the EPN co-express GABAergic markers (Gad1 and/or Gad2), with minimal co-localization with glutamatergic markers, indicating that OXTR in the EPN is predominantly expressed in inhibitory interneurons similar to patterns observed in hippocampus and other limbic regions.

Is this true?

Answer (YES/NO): NO